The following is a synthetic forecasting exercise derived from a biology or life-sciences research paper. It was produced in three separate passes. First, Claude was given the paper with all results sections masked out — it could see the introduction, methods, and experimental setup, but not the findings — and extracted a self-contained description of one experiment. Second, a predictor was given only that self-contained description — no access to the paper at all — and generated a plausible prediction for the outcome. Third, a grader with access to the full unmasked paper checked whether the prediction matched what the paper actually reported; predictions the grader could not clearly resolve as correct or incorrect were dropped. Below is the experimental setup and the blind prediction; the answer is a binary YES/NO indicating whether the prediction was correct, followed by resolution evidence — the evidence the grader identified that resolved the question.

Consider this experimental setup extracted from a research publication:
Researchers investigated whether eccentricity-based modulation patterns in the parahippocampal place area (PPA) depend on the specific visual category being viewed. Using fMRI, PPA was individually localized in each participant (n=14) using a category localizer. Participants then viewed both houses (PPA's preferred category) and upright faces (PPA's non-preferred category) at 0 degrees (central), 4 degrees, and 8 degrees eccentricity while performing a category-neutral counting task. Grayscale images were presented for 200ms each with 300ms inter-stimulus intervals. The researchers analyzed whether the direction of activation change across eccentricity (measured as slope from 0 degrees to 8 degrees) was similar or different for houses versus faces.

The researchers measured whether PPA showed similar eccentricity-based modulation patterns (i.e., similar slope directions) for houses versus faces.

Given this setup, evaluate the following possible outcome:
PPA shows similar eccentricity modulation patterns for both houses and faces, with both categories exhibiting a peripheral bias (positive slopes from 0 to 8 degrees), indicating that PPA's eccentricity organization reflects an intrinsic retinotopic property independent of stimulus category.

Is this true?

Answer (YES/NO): NO